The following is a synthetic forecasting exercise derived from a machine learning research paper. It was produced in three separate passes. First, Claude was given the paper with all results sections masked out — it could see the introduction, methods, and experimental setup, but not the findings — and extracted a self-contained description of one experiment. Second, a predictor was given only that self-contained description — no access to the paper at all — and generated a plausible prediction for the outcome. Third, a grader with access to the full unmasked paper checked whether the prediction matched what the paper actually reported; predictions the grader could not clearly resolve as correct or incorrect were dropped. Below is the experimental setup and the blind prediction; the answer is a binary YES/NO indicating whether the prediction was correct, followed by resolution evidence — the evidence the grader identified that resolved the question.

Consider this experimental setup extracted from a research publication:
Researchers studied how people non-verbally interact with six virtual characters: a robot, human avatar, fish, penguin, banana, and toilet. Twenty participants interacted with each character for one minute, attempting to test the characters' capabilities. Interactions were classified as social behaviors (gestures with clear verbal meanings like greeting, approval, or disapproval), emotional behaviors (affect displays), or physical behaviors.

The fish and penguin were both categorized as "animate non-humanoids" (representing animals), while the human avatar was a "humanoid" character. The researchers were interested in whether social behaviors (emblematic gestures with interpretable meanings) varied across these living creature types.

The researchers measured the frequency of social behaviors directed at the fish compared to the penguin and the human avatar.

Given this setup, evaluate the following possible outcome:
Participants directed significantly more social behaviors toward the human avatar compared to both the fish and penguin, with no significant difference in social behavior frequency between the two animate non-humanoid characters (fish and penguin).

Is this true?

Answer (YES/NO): NO